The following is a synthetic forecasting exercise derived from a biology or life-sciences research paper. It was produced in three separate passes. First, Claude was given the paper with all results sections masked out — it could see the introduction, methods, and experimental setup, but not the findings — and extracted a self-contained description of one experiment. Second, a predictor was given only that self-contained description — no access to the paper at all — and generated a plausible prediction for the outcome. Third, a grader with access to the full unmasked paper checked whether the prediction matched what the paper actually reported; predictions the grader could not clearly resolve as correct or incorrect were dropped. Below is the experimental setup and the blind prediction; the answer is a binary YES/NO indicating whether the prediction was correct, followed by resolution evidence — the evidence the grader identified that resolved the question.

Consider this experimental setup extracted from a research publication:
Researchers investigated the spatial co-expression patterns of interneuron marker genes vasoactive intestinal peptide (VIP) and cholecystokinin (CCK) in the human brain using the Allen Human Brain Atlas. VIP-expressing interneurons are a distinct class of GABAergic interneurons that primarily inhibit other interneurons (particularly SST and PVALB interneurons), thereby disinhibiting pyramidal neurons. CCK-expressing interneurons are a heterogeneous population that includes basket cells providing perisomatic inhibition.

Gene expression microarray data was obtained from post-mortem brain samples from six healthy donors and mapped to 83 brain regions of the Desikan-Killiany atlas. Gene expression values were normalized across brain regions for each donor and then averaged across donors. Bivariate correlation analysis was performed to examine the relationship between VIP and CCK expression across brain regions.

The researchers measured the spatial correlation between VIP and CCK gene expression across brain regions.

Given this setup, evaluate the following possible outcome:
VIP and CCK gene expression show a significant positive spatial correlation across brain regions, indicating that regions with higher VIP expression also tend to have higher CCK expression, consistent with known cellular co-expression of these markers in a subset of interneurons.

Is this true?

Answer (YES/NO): YES